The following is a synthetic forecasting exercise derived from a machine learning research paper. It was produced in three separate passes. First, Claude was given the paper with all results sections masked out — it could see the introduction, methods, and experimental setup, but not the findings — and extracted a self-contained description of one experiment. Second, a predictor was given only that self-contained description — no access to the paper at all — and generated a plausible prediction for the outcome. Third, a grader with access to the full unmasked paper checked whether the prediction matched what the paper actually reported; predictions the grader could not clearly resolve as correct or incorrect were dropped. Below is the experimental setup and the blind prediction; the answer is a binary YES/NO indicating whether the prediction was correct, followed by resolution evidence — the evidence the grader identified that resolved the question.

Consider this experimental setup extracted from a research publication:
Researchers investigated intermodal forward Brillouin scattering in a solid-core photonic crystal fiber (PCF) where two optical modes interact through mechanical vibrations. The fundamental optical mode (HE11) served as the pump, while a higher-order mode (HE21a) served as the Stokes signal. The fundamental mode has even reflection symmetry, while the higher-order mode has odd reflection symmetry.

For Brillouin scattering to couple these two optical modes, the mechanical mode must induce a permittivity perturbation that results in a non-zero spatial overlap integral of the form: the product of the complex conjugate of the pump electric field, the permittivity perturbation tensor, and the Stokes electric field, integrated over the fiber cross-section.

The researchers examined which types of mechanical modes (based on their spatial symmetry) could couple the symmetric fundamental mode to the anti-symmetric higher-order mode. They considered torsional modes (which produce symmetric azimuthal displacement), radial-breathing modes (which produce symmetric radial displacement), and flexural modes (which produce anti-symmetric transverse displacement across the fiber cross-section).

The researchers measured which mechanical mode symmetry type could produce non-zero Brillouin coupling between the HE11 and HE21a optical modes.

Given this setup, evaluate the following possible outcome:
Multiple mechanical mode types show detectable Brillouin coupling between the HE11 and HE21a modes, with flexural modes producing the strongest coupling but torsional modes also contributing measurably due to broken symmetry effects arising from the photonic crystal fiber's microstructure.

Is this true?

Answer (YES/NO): NO